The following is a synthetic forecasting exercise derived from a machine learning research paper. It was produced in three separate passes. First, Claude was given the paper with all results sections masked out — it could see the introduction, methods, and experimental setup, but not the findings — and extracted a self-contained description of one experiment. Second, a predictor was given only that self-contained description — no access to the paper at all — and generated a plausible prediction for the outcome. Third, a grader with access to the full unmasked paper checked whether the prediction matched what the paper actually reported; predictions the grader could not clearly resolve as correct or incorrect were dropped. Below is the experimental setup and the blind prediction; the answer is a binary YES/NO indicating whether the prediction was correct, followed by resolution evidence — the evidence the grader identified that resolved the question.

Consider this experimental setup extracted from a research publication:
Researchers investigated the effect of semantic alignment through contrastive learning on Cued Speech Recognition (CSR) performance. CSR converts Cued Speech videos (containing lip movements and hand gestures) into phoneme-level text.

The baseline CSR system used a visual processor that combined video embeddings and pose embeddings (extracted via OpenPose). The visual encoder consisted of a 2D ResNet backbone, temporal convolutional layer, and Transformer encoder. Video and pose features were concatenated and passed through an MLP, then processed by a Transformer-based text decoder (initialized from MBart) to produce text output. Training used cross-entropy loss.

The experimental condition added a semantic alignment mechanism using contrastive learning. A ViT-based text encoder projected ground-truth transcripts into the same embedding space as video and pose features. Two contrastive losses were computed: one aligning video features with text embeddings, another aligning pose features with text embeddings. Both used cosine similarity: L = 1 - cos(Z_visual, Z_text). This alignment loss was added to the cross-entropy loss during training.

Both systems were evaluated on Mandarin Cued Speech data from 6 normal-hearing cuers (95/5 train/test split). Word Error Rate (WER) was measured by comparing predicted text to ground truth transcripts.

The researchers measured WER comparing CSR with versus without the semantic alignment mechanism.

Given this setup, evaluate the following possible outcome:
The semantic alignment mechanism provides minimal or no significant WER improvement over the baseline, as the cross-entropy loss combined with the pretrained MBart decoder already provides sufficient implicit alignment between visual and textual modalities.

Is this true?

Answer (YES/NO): NO